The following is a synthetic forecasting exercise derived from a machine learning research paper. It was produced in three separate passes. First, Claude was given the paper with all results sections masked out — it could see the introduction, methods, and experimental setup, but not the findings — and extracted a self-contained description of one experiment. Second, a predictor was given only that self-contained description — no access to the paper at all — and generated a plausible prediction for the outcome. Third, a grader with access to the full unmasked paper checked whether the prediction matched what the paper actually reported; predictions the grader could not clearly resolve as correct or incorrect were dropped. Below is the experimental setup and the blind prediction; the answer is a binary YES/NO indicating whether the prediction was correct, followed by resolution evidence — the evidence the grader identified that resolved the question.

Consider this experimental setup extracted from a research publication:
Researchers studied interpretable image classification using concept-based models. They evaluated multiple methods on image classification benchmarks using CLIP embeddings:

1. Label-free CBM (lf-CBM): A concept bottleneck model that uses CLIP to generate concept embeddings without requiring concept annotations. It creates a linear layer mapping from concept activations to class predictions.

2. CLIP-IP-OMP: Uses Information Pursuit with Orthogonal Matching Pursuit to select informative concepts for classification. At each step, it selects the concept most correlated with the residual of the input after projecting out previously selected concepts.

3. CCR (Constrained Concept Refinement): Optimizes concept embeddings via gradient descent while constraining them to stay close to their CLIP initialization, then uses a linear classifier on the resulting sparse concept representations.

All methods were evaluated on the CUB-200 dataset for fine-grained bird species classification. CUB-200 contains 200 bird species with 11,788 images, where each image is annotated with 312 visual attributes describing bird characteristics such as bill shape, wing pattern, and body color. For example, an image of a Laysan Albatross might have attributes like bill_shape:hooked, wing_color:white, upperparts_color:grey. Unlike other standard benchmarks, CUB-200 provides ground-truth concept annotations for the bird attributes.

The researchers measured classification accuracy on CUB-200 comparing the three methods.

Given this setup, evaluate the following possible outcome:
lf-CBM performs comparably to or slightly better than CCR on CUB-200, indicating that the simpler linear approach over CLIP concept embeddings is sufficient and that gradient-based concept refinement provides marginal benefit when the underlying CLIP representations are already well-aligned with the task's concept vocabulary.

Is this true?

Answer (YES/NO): NO